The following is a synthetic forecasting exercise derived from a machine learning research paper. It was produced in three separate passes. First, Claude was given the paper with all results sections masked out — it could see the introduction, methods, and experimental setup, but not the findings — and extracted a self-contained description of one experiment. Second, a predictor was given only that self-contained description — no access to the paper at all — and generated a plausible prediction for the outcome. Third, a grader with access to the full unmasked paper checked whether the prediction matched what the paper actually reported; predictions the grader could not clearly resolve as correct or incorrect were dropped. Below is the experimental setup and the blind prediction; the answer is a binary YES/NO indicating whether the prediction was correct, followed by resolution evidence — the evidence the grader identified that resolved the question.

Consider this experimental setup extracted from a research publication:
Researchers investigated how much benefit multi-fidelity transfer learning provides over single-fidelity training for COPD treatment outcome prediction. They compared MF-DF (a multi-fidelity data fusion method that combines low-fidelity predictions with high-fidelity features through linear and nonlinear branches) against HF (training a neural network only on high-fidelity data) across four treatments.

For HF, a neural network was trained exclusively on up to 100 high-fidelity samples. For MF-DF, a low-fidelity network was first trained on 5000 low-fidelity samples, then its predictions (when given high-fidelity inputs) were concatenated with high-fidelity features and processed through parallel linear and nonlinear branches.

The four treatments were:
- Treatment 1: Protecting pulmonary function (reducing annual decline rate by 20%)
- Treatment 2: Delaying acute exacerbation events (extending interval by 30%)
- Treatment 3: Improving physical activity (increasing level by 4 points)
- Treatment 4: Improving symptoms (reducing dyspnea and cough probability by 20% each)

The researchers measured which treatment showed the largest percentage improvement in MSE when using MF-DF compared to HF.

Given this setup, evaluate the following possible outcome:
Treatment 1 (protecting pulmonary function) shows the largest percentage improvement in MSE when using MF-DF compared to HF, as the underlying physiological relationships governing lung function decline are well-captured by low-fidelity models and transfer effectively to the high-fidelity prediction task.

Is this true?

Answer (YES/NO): NO